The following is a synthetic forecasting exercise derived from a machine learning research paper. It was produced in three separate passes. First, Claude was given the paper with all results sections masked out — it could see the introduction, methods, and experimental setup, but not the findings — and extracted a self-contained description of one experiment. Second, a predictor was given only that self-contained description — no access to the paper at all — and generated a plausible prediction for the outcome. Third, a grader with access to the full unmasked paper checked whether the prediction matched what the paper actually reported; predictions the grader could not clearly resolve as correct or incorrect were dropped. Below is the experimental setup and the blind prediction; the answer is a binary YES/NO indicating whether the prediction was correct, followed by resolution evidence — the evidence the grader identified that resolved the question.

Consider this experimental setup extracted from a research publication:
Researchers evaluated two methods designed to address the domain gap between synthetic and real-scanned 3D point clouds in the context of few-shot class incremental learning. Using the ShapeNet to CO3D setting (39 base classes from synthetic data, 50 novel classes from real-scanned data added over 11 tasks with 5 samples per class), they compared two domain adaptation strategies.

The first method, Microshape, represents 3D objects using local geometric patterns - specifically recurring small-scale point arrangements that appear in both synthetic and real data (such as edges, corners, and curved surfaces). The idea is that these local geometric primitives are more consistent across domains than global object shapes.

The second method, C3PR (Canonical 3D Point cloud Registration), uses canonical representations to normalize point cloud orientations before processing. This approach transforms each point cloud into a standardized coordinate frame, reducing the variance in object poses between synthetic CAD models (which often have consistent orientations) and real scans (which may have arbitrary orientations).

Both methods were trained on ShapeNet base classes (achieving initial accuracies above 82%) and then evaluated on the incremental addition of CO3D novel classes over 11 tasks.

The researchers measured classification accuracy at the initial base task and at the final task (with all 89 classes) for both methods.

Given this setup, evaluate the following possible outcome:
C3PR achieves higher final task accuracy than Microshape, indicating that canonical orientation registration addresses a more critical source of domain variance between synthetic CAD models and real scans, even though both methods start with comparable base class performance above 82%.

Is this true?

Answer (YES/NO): YES